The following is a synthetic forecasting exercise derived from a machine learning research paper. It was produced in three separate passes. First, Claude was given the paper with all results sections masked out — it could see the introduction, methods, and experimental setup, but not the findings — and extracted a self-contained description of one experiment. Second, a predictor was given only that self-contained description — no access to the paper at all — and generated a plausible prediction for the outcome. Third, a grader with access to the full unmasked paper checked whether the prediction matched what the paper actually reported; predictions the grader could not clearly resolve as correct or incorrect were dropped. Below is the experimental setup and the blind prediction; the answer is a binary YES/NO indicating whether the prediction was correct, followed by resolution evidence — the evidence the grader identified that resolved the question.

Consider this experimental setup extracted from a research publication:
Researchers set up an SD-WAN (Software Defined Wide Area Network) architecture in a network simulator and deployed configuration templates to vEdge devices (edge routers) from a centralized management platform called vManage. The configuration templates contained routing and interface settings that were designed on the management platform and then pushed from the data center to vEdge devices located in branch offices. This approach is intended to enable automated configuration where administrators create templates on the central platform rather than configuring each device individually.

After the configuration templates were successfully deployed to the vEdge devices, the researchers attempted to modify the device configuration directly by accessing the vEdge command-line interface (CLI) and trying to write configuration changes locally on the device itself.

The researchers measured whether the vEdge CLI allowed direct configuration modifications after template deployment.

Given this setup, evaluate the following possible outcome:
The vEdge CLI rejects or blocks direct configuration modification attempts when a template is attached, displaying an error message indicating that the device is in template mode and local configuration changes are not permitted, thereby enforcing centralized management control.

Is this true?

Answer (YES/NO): NO